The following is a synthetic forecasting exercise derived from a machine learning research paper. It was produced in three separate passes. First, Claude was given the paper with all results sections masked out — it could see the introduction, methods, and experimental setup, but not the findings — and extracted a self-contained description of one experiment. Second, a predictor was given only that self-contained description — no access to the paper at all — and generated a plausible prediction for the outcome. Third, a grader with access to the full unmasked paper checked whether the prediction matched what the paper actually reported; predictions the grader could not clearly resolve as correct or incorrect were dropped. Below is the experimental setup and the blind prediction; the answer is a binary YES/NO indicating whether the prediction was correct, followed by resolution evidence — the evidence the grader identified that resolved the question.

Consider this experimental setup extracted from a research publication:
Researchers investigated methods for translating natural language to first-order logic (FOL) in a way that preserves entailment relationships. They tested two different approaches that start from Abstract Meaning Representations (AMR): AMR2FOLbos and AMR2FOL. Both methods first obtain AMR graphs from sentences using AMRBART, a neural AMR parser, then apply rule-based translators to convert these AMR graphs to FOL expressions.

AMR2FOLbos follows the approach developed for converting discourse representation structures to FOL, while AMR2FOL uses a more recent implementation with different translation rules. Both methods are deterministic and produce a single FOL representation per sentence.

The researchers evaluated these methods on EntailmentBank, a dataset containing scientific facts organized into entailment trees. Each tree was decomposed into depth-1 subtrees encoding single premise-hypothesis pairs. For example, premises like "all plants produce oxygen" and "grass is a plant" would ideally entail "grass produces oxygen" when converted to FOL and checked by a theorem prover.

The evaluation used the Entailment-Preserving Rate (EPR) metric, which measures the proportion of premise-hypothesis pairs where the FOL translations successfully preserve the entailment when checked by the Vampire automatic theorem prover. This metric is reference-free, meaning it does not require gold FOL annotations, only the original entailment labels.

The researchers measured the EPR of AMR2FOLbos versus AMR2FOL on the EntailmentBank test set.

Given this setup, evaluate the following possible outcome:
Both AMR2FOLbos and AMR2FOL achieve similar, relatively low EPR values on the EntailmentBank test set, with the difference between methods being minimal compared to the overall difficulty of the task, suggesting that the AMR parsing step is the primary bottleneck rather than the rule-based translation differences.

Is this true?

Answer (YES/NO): NO